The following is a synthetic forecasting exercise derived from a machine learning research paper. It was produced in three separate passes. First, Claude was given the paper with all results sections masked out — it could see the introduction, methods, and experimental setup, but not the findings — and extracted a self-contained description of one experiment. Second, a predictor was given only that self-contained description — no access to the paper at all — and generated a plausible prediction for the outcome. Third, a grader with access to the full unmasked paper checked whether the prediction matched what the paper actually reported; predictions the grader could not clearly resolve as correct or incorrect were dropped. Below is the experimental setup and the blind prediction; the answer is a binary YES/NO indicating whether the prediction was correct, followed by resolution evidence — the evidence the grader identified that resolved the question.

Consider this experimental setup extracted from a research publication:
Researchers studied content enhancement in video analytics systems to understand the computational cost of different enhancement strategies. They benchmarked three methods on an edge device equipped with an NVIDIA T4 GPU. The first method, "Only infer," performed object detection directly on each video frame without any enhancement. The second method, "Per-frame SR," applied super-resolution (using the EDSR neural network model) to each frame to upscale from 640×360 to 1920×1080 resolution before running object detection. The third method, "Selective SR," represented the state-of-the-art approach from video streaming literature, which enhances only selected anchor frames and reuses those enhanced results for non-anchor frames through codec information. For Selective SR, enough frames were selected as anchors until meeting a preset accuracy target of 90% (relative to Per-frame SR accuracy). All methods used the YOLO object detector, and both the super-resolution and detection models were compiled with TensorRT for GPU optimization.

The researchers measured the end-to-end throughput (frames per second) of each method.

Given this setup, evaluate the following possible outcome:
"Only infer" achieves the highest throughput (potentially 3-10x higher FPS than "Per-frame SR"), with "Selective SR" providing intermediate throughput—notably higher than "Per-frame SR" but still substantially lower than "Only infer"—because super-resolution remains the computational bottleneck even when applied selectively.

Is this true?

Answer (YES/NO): YES